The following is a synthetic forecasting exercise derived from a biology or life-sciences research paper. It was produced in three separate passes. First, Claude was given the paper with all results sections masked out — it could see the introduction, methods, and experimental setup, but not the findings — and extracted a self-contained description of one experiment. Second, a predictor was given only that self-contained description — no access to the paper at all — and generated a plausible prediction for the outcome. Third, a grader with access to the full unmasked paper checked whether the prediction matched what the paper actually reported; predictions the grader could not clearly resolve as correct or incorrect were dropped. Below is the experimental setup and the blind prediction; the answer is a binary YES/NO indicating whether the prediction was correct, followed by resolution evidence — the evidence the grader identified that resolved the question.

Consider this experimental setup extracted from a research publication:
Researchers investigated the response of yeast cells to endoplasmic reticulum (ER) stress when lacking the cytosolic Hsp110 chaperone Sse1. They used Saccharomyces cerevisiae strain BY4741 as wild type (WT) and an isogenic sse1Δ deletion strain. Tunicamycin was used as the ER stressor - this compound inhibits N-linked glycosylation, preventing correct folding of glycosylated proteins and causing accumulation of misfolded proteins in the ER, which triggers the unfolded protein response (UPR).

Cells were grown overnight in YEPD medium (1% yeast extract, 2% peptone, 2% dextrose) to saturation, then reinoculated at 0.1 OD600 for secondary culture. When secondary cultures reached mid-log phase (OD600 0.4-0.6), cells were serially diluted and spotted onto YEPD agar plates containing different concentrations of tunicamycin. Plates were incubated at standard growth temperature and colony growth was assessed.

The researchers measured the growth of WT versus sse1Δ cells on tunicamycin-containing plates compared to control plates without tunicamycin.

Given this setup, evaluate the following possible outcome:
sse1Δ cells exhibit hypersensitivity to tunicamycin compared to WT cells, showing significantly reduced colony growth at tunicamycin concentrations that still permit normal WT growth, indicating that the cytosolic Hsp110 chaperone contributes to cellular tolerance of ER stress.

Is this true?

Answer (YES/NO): NO